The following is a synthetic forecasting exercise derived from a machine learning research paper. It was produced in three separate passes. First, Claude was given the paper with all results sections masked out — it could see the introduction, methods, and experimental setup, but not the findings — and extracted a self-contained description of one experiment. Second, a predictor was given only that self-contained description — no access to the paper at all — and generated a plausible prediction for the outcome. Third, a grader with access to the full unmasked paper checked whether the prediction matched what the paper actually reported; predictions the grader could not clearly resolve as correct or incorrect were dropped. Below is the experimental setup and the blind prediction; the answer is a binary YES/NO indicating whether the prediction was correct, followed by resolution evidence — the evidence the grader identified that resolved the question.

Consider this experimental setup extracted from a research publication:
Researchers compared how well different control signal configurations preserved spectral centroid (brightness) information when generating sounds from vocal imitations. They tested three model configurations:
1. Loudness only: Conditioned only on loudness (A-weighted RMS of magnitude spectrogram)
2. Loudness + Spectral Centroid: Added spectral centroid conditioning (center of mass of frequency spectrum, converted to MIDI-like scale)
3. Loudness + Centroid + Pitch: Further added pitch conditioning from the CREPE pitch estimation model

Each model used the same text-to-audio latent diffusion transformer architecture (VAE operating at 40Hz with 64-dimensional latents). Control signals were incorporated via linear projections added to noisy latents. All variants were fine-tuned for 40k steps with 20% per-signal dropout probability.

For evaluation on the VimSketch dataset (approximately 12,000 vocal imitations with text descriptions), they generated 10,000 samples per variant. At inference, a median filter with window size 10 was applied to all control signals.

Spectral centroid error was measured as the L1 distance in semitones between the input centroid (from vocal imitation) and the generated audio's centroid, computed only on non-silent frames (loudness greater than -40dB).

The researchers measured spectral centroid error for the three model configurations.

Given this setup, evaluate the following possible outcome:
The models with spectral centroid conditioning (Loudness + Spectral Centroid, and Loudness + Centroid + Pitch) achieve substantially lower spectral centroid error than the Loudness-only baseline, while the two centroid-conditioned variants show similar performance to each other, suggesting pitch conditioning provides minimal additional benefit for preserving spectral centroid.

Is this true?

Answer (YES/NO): YES